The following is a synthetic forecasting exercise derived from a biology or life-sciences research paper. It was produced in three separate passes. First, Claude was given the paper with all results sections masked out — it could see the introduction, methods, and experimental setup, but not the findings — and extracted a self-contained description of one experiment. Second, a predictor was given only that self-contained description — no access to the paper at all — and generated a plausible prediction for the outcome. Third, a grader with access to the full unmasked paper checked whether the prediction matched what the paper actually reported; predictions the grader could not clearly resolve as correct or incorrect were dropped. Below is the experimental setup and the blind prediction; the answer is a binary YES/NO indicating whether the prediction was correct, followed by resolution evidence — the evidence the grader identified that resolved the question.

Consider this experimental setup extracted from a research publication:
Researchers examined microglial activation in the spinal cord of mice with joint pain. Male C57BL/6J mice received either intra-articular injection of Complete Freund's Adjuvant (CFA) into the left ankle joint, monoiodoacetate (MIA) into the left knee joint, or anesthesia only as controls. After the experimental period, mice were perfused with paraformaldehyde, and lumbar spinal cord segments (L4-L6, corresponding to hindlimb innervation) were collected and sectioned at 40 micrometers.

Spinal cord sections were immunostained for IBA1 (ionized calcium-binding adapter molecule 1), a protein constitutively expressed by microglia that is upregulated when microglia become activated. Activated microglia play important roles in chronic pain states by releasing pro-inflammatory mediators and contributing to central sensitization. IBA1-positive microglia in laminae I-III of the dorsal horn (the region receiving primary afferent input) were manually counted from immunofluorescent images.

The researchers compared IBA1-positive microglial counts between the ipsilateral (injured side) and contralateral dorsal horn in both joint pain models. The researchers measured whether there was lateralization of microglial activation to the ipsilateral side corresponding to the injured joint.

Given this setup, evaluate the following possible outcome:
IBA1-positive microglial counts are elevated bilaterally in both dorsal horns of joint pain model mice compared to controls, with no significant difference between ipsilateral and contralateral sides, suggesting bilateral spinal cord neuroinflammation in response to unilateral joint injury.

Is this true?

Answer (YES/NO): NO